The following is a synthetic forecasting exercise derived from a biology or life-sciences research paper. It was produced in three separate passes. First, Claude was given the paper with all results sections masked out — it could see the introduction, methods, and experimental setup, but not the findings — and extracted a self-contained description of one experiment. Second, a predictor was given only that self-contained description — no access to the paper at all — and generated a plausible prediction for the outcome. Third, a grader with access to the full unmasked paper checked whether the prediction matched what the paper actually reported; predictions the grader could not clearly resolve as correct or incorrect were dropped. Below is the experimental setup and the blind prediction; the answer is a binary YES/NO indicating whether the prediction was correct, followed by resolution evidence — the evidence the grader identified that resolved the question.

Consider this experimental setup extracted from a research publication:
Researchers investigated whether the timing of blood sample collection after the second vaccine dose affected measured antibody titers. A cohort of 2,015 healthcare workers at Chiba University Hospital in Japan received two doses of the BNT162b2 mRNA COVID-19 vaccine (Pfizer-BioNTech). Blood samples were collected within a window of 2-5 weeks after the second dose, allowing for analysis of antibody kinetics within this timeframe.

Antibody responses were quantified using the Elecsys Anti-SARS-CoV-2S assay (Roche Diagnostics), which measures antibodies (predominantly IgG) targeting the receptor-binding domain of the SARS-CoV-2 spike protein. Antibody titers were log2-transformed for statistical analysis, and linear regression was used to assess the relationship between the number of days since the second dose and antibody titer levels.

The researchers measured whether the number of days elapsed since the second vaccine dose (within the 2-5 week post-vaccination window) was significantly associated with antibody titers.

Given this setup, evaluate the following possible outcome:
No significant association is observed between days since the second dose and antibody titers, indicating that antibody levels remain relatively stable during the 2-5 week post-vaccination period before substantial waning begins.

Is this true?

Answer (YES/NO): NO